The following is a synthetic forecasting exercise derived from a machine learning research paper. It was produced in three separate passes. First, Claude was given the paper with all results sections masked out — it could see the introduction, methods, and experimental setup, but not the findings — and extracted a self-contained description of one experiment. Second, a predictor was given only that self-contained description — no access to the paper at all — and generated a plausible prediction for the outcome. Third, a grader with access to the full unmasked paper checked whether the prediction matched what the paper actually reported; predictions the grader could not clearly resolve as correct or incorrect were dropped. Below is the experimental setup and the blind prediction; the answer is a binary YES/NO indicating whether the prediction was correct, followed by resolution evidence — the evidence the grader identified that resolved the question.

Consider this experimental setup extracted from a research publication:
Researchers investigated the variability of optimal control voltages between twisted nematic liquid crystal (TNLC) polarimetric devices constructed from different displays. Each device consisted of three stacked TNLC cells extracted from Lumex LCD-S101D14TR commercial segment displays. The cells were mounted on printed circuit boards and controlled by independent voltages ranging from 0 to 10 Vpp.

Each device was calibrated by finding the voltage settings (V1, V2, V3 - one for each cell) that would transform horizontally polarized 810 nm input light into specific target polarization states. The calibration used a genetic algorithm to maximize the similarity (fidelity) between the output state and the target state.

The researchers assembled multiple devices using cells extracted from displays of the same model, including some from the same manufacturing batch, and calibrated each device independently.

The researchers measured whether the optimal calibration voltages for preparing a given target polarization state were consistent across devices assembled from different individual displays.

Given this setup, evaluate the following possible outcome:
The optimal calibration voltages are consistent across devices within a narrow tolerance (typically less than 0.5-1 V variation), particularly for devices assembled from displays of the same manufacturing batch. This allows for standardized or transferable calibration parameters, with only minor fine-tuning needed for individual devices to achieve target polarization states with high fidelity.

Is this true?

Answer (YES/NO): NO